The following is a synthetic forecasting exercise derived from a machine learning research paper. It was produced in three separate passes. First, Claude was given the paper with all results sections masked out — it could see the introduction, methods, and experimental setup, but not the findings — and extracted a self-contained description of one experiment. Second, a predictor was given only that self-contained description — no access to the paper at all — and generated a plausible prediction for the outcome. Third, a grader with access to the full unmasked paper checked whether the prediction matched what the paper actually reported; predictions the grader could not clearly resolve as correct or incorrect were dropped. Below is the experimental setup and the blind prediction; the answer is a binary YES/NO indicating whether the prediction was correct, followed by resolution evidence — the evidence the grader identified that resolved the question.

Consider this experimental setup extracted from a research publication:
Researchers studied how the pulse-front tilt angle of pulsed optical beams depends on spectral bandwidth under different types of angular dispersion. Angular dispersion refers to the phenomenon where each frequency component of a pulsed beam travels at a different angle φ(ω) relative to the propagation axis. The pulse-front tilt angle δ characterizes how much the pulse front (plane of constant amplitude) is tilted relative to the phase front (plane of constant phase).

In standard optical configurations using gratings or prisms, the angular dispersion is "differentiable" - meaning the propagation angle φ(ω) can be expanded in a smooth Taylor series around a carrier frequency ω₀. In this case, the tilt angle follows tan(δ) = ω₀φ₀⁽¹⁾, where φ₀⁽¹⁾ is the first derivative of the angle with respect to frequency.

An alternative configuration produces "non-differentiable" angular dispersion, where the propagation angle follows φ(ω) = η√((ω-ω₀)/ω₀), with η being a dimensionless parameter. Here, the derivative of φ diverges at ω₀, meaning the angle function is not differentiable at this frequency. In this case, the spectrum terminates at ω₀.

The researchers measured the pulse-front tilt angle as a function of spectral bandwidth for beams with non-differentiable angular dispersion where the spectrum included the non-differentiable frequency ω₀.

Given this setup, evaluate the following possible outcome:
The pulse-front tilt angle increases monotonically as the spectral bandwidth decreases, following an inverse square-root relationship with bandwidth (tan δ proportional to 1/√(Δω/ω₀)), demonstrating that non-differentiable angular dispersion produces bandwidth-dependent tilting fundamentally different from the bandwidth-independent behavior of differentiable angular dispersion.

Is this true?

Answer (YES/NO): YES